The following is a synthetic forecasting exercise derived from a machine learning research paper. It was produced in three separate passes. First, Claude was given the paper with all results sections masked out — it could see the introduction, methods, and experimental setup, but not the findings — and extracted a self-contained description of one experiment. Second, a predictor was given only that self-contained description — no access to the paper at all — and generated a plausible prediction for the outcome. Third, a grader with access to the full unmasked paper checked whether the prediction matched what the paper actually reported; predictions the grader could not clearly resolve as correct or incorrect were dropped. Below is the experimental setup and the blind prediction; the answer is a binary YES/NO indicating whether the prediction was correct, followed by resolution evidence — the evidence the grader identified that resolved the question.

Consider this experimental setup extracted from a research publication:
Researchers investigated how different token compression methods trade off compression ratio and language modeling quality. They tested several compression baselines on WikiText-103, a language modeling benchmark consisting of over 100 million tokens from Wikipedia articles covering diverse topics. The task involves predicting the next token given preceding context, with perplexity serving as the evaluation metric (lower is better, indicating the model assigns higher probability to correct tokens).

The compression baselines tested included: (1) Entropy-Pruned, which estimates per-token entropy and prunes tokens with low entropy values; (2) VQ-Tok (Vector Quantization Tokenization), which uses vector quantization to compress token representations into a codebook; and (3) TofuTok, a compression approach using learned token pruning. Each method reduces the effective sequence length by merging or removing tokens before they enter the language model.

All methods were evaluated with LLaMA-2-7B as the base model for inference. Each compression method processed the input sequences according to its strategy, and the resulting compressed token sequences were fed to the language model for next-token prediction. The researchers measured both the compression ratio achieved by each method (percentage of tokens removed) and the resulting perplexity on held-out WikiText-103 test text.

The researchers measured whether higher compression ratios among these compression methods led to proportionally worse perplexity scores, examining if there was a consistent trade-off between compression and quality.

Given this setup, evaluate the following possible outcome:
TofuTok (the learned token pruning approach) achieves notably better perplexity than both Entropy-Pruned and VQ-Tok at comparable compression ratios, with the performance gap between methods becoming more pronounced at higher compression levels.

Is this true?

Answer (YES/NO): NO